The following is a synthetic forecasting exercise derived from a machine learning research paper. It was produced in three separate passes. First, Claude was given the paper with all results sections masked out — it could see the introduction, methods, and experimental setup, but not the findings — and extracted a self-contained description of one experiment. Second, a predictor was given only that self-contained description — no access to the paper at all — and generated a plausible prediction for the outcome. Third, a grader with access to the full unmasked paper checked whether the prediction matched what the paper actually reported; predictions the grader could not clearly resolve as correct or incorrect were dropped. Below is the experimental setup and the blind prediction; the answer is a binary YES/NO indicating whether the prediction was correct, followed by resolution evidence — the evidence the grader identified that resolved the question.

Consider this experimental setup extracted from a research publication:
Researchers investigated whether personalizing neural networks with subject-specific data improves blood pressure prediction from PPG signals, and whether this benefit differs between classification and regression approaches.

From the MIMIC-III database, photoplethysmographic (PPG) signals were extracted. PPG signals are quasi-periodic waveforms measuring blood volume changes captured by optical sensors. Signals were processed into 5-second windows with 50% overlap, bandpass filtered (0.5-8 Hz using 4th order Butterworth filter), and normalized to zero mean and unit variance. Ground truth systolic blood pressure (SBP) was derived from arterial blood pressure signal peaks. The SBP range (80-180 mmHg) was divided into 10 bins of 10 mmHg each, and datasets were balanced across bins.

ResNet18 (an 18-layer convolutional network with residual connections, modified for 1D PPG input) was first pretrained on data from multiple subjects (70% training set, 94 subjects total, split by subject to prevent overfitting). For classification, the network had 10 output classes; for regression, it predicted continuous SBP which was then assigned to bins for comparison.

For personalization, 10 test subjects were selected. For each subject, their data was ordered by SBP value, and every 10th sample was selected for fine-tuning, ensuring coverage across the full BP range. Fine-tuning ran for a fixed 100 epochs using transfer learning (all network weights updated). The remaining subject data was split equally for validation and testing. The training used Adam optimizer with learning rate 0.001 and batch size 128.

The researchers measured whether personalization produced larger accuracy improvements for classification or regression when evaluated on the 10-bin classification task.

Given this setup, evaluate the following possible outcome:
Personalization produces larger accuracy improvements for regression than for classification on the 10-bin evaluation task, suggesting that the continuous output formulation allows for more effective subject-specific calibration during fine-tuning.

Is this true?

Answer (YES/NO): NO